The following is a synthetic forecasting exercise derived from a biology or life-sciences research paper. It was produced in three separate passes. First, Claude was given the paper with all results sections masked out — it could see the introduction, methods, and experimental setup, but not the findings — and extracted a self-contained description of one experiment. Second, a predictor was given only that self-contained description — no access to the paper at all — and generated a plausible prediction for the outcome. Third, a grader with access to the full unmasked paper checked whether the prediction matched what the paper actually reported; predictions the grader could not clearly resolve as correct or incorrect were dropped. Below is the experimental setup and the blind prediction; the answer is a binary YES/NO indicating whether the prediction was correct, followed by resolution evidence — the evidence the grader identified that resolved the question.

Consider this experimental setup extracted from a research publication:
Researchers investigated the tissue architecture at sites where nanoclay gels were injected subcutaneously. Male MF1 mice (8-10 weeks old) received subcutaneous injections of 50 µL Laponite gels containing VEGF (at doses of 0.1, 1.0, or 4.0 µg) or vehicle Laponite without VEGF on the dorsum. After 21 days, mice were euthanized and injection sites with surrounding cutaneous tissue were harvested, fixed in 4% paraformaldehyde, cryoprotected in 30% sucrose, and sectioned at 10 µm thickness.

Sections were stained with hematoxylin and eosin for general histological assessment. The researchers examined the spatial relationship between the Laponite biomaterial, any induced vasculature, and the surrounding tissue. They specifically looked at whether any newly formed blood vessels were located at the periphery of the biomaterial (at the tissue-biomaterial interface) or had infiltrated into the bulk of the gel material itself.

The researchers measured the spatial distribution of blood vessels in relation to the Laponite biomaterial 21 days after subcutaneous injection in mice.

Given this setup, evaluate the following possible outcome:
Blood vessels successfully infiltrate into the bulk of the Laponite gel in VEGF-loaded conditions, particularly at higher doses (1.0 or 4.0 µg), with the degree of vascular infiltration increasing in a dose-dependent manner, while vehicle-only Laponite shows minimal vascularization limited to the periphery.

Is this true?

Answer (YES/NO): NO